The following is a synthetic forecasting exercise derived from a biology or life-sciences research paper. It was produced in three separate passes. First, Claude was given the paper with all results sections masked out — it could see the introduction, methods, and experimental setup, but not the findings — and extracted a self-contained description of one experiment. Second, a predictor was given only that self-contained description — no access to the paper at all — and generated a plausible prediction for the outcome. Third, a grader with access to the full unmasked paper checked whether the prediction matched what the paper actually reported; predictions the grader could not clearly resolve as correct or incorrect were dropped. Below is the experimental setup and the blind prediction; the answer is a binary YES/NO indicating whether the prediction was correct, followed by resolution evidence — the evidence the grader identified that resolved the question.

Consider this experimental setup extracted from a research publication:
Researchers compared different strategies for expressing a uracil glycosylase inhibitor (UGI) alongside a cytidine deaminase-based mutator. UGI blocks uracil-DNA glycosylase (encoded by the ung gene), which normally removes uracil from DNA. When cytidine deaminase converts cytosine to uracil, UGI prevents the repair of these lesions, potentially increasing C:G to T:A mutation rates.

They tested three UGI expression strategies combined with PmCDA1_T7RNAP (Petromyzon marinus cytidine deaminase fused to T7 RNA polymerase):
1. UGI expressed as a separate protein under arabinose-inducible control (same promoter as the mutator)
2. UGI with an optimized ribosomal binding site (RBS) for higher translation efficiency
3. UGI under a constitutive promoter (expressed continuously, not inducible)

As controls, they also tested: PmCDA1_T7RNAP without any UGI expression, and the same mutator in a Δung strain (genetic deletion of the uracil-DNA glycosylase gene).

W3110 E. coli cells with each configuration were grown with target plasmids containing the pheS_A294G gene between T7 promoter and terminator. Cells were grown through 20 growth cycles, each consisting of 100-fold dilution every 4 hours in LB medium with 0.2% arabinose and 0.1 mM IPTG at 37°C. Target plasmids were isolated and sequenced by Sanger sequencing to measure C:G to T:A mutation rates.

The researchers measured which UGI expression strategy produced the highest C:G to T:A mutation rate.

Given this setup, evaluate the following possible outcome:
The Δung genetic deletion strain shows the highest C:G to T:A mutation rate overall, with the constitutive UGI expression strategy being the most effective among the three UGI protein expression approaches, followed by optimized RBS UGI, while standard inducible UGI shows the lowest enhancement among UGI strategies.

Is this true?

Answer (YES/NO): NO